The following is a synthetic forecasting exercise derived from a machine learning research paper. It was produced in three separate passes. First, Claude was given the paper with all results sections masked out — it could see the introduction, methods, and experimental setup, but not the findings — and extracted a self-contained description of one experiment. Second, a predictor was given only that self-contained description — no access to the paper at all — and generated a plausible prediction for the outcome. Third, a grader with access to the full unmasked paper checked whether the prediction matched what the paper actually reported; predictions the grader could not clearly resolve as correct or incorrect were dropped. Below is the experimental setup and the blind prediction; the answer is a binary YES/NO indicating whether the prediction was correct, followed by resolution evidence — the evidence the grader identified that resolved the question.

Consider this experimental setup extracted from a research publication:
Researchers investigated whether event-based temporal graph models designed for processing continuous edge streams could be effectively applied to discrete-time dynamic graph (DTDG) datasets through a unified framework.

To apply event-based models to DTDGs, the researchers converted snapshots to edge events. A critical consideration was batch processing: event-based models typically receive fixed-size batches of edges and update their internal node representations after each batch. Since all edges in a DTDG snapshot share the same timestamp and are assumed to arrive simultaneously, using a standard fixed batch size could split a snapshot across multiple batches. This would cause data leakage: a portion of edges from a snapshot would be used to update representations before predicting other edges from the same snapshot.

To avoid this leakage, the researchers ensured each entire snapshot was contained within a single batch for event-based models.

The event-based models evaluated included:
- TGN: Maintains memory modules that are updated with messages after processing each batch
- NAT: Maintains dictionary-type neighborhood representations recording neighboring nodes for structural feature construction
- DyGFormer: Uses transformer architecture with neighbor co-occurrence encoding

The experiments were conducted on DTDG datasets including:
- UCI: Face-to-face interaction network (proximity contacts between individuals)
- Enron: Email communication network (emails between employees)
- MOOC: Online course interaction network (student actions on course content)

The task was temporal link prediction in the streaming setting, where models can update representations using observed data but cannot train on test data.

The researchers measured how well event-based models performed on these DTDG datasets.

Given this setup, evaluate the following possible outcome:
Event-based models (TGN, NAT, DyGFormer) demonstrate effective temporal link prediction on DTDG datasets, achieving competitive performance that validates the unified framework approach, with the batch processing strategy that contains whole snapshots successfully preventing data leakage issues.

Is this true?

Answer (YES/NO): YES